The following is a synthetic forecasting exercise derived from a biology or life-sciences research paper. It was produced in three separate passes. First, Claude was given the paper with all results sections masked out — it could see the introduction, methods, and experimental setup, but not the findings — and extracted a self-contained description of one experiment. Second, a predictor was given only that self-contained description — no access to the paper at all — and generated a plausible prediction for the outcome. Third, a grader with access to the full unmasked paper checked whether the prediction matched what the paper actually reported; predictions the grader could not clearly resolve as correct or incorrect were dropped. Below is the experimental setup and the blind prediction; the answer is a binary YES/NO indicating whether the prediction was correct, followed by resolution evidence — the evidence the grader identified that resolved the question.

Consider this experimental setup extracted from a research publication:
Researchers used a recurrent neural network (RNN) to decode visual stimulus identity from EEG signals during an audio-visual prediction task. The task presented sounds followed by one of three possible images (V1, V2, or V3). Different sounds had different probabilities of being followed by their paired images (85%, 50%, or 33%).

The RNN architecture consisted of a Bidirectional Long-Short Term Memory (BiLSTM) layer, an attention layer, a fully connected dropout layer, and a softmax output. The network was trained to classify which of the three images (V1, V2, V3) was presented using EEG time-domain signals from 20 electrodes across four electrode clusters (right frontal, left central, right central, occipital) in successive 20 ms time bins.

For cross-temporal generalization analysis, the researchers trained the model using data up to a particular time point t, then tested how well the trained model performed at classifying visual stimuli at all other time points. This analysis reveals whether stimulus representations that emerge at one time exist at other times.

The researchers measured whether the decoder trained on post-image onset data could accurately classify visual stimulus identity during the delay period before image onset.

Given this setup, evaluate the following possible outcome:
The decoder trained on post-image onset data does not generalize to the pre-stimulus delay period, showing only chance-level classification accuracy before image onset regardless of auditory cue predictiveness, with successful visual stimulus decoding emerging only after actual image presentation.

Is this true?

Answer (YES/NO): NO